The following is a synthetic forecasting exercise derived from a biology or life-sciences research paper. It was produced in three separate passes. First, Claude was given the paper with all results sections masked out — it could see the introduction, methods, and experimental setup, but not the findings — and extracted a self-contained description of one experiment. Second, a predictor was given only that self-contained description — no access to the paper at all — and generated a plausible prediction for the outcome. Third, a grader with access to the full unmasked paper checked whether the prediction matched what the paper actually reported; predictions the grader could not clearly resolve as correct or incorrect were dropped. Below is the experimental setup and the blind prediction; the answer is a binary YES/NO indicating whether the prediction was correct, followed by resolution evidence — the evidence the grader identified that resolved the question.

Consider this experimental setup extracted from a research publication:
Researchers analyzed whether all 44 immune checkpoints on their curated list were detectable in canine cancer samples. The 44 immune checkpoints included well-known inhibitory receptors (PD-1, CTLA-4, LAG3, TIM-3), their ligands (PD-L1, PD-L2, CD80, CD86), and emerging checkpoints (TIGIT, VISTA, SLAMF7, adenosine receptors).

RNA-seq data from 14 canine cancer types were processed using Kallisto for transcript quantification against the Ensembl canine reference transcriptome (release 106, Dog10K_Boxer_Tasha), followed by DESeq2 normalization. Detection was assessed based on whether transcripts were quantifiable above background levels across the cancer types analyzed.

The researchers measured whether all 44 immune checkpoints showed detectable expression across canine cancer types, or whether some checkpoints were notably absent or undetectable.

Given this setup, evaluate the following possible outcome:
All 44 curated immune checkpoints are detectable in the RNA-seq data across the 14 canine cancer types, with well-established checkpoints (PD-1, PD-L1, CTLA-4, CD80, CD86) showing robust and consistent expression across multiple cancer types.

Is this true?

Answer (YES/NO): NO